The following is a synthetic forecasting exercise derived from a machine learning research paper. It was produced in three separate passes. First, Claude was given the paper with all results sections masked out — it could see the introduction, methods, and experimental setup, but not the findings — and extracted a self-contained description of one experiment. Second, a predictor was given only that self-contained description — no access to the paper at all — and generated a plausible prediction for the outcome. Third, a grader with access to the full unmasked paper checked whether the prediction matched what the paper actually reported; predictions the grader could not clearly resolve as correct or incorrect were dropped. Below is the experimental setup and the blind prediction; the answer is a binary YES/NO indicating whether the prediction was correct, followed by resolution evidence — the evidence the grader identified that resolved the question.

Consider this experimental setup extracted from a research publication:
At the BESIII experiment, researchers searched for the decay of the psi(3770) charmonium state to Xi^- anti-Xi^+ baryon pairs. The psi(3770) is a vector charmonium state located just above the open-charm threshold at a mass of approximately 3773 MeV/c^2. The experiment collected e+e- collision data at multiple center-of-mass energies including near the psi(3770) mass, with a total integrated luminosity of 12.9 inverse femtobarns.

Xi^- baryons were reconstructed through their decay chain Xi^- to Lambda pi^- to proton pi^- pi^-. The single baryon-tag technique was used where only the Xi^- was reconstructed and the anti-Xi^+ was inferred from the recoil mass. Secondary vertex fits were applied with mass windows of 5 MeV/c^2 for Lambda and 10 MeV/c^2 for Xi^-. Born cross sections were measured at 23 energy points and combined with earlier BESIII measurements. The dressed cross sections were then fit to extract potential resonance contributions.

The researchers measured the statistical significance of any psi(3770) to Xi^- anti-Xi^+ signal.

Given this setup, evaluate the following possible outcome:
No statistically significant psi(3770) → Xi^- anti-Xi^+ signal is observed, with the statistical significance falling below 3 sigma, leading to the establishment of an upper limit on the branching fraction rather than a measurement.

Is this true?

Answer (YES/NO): NO